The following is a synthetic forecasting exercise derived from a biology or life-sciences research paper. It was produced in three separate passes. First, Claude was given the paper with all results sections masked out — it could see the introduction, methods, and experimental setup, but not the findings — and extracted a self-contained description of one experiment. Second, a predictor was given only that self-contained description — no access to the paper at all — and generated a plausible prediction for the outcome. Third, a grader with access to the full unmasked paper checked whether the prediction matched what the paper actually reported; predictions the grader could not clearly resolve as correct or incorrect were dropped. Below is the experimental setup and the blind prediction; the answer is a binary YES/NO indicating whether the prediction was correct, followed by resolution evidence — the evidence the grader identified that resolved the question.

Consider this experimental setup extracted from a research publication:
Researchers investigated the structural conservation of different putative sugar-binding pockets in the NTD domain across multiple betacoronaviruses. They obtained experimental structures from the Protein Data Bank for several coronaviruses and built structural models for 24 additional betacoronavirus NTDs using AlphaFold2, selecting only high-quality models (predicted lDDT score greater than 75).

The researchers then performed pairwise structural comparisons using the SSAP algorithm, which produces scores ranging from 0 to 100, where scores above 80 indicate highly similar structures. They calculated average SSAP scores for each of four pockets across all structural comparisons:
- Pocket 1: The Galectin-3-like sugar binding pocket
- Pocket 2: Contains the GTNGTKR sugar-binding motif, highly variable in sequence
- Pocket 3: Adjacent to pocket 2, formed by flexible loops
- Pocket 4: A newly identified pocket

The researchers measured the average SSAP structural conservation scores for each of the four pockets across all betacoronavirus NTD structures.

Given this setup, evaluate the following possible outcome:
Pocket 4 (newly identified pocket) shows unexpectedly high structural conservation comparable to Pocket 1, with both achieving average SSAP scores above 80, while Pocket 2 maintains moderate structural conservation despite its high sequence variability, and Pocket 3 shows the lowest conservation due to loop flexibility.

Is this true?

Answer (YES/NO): NO